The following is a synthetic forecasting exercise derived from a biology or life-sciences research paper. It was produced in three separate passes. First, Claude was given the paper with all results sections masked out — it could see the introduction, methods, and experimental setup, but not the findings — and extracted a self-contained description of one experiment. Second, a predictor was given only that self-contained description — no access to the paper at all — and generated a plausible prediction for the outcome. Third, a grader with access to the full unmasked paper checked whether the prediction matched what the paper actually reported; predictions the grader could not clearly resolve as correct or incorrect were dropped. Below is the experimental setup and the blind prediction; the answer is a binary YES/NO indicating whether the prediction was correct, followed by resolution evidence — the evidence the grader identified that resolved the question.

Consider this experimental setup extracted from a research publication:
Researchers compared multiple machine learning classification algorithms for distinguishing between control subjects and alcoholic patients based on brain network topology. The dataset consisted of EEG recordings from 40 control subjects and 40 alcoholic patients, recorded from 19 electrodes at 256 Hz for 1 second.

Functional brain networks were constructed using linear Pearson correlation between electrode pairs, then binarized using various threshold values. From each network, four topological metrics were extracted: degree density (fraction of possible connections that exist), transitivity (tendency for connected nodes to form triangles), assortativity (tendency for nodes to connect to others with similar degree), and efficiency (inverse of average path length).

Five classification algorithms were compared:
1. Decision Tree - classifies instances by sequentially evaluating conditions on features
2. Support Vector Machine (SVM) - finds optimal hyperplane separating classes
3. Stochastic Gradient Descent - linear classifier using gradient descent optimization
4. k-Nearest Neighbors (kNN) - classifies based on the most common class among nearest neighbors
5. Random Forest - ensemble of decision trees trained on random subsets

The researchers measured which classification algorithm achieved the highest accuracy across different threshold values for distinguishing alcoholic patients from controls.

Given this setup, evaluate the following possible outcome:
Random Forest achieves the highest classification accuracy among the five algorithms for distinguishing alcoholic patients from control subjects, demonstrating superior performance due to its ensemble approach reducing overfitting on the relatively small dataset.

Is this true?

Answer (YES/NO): NO